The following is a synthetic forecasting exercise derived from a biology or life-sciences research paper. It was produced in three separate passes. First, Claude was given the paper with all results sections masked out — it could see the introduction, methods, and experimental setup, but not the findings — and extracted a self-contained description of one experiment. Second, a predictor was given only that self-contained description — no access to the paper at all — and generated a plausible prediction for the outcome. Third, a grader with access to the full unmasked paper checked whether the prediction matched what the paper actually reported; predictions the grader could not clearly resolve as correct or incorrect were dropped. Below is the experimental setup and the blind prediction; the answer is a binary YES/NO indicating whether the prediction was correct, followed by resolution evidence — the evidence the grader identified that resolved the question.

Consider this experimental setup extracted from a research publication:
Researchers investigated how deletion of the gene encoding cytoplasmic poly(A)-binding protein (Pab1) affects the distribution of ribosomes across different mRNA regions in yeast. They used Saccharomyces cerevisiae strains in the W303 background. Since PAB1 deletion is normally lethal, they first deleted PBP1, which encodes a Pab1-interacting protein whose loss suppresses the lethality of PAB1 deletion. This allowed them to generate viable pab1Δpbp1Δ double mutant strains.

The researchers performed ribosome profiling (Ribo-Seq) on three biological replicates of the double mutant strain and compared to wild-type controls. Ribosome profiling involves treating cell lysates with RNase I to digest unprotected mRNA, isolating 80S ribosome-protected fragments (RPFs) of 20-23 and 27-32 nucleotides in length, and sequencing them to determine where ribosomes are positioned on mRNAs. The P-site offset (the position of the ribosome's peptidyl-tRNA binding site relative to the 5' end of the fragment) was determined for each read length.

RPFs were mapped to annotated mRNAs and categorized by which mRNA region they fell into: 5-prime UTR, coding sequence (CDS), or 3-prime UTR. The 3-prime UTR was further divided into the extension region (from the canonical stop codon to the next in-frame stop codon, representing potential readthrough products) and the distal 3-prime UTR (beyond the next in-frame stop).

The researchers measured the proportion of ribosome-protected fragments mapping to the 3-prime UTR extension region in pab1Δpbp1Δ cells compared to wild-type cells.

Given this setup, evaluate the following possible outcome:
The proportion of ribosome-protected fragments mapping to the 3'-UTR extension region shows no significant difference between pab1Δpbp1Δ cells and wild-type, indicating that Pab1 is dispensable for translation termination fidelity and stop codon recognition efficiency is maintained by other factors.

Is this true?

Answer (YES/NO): NO